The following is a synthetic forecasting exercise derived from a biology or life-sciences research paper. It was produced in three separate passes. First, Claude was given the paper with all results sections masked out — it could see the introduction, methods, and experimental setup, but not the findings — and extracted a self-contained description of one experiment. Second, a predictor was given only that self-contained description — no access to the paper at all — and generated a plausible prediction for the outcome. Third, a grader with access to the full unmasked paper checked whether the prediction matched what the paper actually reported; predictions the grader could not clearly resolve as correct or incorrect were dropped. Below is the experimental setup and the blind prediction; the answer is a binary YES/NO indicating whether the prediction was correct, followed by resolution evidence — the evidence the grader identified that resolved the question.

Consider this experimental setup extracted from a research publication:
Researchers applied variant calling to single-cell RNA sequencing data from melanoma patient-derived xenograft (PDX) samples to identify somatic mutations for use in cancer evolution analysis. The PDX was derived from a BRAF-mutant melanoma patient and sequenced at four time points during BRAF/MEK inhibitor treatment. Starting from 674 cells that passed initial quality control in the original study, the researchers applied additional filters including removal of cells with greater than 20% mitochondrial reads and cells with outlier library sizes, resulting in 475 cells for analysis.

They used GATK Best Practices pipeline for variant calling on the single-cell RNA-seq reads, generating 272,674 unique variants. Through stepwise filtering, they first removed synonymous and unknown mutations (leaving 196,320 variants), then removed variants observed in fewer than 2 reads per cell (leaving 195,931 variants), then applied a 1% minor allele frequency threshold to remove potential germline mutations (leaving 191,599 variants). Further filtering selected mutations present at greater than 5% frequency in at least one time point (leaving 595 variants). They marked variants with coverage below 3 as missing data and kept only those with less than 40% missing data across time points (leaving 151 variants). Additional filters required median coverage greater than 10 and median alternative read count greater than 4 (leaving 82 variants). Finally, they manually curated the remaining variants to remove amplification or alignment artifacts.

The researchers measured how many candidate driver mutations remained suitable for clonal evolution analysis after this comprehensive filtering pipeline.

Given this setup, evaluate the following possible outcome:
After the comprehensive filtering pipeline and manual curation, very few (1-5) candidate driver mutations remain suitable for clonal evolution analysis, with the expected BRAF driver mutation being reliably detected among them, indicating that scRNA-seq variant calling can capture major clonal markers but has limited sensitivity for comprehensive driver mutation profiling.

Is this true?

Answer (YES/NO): NO